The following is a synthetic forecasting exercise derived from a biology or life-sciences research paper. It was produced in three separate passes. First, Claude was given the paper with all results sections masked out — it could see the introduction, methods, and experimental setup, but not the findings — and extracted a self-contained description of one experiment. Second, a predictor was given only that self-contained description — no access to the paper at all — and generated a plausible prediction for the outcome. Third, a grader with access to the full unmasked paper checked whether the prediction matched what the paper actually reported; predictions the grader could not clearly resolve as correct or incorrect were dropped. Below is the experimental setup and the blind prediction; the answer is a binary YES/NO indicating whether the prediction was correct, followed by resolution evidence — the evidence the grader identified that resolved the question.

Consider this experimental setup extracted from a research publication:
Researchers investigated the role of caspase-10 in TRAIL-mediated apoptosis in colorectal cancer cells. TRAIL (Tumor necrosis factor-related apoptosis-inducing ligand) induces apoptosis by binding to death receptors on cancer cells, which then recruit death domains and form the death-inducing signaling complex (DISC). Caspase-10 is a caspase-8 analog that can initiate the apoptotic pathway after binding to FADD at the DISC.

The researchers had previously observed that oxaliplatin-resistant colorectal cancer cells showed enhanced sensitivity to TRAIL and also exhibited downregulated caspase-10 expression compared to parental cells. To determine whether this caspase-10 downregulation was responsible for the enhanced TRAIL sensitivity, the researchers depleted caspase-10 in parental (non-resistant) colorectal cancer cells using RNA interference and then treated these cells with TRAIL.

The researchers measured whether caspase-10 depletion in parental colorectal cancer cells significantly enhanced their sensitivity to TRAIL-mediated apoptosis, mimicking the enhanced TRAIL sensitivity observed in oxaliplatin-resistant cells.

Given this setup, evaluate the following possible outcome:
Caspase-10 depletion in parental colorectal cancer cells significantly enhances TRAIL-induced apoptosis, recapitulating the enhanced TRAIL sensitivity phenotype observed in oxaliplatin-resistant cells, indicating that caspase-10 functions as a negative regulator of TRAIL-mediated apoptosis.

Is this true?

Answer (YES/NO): NO